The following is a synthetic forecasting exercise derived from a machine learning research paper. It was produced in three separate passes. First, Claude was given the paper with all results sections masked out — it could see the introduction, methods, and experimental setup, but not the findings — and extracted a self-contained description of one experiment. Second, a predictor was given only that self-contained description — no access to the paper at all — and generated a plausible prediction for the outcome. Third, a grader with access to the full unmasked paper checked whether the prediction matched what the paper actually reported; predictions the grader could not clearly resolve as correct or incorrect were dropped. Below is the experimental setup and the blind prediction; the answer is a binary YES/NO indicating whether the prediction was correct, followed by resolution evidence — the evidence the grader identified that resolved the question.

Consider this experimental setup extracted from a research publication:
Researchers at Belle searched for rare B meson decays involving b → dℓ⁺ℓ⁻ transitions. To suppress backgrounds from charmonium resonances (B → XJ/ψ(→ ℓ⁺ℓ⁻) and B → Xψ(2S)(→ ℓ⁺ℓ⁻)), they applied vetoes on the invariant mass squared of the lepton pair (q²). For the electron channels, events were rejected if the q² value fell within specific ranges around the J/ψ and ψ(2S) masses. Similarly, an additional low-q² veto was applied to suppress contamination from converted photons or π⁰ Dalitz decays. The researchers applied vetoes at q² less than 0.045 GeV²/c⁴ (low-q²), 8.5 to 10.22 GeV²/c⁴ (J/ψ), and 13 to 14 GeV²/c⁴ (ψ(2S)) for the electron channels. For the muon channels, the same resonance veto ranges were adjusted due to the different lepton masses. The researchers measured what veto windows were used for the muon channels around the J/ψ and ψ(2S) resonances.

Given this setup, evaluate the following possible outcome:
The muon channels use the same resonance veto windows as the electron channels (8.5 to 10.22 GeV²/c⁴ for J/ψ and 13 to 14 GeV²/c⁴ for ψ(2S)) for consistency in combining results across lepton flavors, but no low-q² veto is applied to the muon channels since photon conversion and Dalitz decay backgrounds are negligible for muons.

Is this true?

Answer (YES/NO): NO